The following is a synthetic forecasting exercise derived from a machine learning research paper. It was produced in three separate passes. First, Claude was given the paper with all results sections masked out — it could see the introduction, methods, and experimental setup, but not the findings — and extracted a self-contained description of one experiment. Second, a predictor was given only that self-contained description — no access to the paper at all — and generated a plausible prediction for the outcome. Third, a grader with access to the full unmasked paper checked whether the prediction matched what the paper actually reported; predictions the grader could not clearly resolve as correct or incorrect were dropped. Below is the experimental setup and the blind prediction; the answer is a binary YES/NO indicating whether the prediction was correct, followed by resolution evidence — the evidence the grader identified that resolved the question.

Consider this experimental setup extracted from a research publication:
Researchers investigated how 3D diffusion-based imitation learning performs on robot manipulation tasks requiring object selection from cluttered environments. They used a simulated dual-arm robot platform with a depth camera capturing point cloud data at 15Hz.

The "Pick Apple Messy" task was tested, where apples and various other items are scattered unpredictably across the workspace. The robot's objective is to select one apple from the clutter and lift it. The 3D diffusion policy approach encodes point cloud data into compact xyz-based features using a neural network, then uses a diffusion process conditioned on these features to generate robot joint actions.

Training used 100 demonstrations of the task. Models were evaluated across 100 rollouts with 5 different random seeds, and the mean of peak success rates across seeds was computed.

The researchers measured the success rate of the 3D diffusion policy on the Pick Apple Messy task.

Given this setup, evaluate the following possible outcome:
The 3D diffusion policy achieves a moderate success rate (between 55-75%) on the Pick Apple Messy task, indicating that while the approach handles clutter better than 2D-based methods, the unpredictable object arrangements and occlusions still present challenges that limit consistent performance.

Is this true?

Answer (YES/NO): NO